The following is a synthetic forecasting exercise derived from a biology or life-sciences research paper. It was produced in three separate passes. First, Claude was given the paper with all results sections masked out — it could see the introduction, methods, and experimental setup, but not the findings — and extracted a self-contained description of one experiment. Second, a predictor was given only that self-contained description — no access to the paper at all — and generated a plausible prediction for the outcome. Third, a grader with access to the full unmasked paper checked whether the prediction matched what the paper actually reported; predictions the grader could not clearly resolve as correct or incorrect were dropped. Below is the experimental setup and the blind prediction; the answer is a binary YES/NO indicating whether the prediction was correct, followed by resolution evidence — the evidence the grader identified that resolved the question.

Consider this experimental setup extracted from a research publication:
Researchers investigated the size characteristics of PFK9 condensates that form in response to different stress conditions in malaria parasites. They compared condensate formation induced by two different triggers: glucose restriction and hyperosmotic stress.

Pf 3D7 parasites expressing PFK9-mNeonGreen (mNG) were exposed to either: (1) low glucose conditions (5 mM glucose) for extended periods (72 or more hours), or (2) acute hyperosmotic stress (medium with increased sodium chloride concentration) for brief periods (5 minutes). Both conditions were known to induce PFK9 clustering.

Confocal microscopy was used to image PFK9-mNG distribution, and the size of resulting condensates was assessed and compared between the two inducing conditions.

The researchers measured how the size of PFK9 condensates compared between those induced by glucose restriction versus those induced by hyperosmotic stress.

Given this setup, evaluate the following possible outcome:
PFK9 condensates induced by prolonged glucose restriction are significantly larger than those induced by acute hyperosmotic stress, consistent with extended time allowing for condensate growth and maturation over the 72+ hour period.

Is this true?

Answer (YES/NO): YES